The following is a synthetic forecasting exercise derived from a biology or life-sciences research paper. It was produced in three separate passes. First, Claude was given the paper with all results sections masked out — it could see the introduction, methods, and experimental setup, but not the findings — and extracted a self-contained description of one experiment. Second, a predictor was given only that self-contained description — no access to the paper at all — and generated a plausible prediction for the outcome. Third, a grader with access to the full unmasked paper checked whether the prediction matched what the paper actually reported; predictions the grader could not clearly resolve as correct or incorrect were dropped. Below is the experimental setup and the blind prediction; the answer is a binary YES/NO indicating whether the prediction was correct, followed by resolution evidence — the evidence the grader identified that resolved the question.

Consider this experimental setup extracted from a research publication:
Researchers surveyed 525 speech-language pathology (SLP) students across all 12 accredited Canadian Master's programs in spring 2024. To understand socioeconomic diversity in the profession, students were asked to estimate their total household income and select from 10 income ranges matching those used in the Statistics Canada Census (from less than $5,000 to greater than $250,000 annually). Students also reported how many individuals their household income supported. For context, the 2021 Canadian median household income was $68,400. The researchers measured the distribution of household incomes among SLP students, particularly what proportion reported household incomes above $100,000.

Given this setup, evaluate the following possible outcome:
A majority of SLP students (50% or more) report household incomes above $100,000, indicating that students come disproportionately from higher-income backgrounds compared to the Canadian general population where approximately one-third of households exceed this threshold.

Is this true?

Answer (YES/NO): YES